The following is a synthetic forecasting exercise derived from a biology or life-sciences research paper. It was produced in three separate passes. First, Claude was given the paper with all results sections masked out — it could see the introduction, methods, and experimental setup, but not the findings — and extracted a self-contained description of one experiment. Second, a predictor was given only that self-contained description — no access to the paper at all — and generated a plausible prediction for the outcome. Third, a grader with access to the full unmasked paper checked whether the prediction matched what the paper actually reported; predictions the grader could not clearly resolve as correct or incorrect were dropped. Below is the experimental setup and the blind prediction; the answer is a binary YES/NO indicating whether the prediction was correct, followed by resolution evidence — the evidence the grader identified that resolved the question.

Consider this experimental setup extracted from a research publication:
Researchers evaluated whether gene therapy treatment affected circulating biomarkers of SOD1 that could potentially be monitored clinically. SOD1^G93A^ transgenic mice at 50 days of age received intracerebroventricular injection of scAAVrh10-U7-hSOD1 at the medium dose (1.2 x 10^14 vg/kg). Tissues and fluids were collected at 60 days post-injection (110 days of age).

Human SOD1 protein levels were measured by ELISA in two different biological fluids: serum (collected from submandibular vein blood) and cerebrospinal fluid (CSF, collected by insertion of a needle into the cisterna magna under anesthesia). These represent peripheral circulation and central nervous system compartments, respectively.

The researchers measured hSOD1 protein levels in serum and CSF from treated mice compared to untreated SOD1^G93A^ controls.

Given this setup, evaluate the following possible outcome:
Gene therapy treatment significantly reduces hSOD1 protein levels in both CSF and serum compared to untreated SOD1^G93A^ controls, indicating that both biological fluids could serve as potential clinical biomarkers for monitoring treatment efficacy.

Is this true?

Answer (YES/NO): NO